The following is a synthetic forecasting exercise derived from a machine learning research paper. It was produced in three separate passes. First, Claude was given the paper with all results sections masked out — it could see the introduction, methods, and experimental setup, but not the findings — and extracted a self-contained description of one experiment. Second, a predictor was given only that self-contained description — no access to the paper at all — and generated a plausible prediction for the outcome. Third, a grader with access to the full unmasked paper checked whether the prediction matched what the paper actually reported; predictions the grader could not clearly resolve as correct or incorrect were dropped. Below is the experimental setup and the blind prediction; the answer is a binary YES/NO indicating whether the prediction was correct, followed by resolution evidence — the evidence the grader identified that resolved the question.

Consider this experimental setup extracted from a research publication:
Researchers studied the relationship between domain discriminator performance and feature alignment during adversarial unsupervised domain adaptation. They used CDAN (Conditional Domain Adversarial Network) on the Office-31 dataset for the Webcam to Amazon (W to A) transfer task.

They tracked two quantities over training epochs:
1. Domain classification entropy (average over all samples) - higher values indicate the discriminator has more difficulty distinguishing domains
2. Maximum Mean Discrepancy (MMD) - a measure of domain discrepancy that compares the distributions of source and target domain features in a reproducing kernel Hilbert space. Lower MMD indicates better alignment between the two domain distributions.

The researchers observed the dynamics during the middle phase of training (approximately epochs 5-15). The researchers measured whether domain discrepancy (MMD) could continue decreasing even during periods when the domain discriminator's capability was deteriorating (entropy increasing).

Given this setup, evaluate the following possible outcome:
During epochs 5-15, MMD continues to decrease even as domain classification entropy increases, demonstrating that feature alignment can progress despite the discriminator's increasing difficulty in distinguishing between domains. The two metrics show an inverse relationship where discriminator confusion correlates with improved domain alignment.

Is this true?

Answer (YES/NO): YES